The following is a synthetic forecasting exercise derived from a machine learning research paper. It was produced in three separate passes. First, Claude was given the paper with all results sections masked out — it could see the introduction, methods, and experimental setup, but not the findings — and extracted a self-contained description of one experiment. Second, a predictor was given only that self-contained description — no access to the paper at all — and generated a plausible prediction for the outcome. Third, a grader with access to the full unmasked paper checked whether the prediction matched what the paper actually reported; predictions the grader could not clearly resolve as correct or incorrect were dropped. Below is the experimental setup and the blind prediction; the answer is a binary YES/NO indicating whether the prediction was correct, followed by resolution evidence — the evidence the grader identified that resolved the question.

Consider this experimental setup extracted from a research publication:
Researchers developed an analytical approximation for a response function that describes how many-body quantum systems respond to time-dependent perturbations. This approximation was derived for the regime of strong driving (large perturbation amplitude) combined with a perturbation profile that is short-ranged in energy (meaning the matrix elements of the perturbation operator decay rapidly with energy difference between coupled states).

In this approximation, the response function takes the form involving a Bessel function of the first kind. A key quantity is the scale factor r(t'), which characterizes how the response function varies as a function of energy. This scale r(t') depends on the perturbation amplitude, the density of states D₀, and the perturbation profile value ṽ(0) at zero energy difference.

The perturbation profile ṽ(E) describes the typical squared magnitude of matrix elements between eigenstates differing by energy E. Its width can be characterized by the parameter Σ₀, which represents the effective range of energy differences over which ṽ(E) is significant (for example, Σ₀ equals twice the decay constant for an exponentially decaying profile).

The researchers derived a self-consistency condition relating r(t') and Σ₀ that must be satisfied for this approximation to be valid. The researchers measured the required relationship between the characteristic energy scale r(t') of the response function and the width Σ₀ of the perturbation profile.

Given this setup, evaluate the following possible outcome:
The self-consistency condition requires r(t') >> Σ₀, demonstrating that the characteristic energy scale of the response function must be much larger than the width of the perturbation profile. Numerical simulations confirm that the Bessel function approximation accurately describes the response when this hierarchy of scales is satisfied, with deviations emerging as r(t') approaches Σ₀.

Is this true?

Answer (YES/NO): YES